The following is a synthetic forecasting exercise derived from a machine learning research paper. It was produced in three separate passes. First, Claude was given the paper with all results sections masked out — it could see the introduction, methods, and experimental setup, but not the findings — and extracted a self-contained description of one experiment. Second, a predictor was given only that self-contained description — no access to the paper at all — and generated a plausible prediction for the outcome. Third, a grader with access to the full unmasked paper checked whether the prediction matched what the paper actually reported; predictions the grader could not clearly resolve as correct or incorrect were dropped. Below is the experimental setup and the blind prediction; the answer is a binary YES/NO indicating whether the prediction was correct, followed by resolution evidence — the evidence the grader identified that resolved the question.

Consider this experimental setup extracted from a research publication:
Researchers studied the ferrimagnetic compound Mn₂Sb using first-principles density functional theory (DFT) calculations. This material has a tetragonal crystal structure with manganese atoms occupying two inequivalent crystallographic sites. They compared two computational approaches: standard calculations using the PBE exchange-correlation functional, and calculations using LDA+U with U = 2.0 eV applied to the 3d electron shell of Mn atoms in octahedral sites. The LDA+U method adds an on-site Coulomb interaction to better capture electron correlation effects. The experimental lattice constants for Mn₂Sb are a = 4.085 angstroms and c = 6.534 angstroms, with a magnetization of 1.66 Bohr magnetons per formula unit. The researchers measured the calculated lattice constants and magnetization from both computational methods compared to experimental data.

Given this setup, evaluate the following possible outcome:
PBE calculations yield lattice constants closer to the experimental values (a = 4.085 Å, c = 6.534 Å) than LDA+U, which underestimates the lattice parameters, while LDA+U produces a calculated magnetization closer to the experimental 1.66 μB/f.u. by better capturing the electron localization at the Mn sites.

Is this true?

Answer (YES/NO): NO